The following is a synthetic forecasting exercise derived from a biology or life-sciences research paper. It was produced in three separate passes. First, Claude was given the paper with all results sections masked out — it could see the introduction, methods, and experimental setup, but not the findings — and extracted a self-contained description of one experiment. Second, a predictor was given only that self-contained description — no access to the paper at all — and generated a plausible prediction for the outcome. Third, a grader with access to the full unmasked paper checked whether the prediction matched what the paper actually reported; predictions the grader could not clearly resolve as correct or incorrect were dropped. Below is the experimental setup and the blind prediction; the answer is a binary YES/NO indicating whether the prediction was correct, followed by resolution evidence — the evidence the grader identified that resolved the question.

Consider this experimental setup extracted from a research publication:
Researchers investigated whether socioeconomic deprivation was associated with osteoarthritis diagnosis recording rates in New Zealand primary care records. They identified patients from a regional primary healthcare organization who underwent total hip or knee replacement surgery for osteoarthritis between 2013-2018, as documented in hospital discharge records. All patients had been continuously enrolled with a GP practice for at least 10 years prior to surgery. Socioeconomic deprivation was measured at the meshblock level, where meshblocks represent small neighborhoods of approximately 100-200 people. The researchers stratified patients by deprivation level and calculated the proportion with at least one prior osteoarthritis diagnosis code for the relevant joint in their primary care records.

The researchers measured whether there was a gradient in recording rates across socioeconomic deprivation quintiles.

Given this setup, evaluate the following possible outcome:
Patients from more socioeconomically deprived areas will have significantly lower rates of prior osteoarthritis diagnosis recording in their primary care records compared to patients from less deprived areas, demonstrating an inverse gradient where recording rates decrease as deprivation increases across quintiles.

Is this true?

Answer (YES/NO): NO